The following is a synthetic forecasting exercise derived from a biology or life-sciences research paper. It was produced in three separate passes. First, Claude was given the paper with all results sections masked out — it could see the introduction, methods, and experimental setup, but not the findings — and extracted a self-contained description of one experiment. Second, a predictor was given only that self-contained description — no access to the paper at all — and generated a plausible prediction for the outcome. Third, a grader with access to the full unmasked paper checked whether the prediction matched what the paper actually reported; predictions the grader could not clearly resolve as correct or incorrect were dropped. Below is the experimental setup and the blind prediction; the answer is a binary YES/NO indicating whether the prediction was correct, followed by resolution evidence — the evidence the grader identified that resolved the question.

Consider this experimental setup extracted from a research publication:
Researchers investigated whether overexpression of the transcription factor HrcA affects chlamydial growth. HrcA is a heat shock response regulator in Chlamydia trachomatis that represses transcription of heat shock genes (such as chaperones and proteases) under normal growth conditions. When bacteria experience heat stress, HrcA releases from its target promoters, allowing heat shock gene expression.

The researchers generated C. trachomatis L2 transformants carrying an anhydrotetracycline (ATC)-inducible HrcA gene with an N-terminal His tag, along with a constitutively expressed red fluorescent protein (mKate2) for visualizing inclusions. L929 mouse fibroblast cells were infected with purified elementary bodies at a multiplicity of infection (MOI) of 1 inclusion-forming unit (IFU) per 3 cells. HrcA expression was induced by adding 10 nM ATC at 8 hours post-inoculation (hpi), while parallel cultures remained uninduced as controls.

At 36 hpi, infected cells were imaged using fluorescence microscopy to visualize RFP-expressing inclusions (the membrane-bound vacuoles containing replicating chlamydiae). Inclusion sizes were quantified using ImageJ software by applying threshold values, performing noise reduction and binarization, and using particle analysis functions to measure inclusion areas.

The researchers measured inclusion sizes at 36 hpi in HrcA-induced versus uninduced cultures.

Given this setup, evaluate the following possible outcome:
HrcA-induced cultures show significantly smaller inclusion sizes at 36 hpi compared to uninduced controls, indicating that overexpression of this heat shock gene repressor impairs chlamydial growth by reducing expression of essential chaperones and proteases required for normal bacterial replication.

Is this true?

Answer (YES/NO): YES